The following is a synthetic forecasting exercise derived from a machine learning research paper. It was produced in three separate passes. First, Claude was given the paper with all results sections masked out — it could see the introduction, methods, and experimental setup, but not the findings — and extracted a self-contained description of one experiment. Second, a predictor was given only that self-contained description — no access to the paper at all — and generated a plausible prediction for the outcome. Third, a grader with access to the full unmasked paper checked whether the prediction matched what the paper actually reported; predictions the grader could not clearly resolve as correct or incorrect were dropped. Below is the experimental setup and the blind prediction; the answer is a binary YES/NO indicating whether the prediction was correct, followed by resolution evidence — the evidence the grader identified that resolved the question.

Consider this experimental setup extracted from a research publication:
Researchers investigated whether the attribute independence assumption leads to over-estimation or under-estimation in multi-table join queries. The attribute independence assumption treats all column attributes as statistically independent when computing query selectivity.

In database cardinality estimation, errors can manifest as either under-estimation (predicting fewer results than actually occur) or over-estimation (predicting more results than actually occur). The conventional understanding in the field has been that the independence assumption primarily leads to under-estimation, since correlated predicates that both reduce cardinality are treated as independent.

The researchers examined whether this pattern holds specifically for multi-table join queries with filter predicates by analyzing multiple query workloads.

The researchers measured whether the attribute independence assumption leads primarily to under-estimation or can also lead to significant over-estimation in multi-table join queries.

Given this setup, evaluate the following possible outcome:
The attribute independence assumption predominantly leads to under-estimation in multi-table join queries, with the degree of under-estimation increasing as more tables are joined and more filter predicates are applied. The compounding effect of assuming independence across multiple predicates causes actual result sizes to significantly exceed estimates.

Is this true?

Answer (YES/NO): NO